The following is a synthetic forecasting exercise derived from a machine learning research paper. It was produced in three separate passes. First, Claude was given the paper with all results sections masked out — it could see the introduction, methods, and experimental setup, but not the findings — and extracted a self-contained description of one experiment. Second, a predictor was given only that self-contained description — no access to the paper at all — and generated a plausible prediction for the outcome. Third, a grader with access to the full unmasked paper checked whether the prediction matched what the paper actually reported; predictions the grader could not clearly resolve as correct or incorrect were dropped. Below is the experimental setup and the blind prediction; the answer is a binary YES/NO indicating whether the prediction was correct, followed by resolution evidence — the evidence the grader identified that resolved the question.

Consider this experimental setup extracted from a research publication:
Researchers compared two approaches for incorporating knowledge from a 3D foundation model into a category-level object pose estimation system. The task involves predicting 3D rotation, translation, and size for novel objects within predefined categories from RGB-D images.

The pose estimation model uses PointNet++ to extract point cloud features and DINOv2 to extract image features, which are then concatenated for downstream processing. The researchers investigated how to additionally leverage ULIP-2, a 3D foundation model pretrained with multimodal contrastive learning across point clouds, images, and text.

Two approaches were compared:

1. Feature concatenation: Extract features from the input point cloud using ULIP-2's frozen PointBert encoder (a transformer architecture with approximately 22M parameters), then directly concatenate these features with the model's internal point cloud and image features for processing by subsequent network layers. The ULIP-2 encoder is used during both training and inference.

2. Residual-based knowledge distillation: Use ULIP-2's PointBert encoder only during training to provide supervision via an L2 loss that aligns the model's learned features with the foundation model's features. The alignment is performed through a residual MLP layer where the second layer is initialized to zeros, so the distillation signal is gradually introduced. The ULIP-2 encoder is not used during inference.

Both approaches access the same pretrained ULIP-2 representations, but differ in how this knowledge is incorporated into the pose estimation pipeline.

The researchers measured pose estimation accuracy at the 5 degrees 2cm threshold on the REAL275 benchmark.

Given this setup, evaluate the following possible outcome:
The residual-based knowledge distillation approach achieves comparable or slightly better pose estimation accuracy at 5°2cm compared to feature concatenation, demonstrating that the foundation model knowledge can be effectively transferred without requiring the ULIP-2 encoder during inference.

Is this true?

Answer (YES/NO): YES